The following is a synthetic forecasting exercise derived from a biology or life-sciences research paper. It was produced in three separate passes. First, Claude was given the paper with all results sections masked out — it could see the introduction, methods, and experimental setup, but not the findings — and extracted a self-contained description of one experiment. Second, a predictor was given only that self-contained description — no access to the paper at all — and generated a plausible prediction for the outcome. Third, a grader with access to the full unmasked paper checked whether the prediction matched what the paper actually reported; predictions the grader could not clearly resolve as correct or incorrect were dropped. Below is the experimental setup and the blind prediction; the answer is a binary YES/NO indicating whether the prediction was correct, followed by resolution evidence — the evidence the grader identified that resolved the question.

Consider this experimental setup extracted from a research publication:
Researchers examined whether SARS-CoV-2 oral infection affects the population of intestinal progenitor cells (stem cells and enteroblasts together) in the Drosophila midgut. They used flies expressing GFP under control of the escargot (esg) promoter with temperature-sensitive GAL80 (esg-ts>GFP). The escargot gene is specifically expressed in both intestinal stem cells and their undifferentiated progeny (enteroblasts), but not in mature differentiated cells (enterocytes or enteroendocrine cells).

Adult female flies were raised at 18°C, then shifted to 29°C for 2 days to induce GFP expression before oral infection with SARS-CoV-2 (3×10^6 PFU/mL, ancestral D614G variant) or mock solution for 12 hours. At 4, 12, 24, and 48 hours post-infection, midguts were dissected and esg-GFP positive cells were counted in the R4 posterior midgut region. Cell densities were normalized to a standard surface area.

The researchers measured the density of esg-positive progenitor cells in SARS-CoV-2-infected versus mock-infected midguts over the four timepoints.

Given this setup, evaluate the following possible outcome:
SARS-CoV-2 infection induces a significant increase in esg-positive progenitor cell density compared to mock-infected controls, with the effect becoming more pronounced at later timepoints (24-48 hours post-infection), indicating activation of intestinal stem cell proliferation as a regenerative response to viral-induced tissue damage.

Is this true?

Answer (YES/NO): NO